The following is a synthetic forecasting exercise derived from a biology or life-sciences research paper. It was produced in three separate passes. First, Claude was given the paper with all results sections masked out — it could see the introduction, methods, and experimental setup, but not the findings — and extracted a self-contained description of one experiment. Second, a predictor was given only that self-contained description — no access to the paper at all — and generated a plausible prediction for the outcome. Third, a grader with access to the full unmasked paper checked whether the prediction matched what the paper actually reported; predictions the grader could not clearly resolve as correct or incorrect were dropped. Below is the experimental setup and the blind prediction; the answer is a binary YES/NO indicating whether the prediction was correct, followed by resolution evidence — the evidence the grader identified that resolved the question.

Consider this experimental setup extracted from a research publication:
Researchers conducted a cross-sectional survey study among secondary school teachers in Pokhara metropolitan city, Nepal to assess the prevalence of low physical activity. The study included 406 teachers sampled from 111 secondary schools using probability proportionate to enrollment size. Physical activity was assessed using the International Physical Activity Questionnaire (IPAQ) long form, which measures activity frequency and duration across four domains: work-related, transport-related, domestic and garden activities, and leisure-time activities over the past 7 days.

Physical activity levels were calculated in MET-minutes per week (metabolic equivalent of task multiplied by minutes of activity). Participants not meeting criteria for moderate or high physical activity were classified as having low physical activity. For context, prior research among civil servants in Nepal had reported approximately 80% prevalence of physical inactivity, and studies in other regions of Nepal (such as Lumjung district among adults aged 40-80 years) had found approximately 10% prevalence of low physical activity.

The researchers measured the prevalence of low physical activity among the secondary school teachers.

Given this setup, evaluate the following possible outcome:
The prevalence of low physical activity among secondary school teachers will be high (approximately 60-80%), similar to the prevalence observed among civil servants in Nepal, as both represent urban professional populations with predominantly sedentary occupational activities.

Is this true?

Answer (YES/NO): NO